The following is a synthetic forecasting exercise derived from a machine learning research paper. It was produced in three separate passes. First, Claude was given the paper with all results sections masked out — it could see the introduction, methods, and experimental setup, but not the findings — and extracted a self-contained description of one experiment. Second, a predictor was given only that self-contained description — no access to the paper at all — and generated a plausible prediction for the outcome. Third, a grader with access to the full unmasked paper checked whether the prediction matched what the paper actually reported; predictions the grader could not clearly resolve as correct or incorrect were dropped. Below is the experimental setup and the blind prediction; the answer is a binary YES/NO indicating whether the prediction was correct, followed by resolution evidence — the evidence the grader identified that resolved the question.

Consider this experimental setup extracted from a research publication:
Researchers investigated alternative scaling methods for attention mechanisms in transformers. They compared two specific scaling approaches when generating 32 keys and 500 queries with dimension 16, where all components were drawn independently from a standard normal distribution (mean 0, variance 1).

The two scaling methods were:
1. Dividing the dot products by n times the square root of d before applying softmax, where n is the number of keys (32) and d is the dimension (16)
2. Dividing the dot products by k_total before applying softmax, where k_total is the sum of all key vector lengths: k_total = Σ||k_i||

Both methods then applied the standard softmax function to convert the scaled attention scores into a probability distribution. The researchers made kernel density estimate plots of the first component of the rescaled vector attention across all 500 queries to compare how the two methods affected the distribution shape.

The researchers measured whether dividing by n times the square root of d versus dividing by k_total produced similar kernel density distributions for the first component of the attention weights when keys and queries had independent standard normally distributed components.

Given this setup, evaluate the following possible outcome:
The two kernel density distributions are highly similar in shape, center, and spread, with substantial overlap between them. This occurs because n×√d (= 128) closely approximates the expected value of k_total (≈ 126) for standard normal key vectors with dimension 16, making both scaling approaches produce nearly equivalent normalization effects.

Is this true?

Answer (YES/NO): YES